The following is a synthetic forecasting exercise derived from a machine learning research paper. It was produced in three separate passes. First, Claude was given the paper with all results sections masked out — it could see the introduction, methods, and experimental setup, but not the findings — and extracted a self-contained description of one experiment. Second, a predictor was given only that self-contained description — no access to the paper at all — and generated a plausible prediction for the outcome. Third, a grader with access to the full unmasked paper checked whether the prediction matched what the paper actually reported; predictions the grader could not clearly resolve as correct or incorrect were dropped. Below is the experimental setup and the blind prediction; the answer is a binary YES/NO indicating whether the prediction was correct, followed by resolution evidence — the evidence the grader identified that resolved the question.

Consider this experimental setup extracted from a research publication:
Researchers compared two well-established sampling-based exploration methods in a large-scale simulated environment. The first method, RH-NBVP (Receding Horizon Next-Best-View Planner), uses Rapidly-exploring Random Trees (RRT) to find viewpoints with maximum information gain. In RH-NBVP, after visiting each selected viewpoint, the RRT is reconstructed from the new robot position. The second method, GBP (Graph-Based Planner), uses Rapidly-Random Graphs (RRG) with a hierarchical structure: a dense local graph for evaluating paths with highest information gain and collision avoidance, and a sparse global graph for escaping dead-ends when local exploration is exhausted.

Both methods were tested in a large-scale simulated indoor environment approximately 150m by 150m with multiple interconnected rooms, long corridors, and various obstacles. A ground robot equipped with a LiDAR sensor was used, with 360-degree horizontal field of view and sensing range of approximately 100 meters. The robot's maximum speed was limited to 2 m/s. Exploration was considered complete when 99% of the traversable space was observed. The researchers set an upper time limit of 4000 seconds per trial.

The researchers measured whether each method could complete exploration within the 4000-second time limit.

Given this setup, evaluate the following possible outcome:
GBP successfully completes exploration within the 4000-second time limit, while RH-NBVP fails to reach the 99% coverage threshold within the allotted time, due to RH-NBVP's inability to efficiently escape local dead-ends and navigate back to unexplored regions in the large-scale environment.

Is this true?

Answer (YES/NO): NO